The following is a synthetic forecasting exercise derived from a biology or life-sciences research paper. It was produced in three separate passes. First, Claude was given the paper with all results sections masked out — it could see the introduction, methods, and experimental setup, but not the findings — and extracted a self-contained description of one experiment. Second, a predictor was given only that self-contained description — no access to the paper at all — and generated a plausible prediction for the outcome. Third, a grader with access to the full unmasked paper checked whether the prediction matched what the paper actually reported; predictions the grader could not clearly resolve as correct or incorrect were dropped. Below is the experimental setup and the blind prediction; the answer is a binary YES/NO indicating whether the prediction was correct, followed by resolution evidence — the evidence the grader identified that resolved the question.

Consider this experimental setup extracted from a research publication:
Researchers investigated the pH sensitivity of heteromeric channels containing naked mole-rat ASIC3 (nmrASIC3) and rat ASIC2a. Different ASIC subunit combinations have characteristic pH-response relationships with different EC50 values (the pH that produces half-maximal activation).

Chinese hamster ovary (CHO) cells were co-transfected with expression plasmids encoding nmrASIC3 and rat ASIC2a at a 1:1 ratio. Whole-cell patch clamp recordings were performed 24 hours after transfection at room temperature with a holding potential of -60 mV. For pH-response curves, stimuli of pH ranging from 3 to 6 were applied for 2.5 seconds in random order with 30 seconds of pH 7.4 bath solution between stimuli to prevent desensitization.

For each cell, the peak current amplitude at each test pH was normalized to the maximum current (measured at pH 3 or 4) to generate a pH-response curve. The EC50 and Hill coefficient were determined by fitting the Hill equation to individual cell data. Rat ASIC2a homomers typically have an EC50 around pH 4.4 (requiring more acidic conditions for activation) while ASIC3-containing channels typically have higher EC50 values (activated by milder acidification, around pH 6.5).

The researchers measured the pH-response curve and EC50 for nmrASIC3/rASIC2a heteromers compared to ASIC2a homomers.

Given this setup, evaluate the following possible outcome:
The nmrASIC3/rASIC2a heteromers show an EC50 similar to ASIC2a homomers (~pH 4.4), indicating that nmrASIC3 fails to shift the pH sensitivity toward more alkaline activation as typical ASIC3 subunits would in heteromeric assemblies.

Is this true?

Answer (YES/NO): YES